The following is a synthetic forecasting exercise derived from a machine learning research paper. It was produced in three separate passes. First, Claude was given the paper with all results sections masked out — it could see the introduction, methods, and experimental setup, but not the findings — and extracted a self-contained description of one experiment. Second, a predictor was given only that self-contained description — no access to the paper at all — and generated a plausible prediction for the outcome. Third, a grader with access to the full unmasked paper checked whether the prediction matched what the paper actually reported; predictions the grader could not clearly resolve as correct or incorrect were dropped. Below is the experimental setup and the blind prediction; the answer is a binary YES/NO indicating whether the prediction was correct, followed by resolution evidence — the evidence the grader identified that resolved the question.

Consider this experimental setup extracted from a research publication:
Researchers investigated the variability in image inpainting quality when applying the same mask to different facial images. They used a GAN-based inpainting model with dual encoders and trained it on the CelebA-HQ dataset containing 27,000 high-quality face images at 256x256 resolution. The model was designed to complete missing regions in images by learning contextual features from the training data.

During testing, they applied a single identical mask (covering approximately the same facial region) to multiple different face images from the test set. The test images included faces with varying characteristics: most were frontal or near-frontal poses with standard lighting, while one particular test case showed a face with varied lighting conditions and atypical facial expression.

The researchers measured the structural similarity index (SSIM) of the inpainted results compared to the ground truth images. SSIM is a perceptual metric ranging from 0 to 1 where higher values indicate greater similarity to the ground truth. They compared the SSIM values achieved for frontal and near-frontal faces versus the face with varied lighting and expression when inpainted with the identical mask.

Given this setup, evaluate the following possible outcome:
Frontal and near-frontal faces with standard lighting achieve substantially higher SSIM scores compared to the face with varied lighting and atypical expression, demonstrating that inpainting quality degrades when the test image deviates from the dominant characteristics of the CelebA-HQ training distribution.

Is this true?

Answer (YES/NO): NO